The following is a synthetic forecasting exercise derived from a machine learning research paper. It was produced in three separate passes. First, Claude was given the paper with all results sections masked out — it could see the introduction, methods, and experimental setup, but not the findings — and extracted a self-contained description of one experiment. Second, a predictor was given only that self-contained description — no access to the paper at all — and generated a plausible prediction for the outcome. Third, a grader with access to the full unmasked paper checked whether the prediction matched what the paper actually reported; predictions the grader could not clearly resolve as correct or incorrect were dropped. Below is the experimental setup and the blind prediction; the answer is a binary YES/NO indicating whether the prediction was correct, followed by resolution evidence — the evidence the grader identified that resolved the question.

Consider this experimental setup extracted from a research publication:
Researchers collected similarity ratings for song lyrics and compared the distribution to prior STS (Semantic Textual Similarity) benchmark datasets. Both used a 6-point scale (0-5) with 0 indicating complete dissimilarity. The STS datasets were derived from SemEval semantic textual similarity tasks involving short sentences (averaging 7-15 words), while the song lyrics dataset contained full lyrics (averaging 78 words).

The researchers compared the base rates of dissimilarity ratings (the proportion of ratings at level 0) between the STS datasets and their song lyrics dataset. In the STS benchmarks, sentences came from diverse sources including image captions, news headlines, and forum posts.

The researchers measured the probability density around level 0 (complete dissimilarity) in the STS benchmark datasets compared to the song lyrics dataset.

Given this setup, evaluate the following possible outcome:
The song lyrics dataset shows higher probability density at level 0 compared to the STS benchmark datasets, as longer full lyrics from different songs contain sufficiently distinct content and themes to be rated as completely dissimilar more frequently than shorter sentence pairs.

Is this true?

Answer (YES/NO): NO